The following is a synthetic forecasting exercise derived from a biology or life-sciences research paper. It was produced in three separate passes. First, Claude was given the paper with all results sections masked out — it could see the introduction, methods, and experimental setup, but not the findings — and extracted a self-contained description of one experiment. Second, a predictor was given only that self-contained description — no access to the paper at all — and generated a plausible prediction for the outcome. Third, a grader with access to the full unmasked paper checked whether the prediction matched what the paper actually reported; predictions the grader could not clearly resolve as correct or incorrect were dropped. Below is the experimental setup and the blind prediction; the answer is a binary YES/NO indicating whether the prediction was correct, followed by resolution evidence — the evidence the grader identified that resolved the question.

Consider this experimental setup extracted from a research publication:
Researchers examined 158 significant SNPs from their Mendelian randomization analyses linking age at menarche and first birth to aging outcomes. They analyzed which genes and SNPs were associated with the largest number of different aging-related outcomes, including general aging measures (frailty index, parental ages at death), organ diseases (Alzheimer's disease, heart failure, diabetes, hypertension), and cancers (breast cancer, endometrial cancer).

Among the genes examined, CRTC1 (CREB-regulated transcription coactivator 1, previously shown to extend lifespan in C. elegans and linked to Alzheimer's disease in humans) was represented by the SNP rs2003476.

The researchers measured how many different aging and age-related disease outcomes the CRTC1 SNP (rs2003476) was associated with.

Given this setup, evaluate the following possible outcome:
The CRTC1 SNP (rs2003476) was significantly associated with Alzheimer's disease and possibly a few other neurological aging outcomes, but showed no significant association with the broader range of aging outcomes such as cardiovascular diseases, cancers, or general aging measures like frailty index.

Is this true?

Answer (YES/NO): NO